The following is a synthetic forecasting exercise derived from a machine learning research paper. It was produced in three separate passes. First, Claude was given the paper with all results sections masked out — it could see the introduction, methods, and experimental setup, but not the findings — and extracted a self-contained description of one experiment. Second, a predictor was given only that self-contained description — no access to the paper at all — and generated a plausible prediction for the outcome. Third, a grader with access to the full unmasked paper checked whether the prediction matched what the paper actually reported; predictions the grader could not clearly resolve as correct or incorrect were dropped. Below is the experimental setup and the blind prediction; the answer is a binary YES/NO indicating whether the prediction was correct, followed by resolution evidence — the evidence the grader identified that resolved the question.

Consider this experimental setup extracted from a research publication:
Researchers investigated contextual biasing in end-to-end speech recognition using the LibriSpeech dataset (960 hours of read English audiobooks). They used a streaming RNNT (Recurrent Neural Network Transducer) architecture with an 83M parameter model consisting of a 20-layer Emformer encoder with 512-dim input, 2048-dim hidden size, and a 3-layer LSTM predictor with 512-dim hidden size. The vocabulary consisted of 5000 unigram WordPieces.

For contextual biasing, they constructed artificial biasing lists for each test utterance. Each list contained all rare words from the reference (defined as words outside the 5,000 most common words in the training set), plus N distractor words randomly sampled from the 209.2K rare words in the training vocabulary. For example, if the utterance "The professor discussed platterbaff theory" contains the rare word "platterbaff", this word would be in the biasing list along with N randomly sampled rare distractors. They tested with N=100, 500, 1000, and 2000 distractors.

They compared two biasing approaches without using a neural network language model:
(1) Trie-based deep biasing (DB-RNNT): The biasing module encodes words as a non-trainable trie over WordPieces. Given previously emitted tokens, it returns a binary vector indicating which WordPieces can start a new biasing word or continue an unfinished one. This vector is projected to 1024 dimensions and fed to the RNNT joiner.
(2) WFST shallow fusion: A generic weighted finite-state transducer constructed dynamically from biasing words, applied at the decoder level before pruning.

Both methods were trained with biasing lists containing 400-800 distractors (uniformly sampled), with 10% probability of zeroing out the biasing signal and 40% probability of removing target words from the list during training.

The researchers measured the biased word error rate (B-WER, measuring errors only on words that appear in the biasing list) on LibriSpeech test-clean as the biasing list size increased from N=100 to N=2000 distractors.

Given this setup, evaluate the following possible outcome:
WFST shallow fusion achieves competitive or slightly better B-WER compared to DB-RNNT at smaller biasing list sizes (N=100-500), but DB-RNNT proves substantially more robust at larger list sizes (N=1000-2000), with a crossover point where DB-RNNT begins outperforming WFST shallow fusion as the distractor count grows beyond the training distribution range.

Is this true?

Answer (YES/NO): NO